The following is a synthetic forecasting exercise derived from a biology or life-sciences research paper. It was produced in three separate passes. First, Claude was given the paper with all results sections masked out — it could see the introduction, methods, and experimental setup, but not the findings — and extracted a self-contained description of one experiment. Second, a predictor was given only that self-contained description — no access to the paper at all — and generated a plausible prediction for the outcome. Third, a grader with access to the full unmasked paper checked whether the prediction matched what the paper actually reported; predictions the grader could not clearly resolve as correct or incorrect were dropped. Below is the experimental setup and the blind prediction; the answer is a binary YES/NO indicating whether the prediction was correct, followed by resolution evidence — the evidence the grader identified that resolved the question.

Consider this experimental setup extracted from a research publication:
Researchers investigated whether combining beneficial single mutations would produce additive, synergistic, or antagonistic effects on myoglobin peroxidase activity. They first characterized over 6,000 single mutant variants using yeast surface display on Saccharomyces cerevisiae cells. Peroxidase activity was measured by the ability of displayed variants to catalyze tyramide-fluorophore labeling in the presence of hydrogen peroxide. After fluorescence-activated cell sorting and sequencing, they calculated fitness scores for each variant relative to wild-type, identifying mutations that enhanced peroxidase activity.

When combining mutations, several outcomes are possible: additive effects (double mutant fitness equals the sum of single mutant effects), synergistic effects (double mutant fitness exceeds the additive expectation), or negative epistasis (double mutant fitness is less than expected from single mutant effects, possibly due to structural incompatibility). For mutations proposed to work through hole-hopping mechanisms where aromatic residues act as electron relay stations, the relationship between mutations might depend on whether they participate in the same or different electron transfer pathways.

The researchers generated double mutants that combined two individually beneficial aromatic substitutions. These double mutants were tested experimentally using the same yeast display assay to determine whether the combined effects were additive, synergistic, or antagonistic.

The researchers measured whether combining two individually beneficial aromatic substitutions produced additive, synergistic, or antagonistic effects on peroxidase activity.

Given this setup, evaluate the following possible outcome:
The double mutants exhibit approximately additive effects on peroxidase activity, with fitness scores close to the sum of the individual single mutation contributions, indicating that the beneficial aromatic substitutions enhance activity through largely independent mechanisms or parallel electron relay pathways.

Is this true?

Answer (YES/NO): NO